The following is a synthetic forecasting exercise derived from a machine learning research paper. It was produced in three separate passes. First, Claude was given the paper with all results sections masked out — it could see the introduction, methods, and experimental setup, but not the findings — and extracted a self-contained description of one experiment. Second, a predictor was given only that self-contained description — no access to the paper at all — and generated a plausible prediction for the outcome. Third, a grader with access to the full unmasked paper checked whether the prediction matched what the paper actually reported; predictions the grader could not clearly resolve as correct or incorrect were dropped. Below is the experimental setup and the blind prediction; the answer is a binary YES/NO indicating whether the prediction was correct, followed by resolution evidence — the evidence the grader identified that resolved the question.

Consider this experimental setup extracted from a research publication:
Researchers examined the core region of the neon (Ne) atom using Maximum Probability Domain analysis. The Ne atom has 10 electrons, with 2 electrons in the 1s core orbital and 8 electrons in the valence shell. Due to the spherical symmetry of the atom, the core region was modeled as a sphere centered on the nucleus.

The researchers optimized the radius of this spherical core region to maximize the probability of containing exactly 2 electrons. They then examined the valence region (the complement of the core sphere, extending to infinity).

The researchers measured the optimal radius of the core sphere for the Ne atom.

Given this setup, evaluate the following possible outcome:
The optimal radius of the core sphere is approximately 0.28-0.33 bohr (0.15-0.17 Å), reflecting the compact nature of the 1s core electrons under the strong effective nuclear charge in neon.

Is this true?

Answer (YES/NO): NO